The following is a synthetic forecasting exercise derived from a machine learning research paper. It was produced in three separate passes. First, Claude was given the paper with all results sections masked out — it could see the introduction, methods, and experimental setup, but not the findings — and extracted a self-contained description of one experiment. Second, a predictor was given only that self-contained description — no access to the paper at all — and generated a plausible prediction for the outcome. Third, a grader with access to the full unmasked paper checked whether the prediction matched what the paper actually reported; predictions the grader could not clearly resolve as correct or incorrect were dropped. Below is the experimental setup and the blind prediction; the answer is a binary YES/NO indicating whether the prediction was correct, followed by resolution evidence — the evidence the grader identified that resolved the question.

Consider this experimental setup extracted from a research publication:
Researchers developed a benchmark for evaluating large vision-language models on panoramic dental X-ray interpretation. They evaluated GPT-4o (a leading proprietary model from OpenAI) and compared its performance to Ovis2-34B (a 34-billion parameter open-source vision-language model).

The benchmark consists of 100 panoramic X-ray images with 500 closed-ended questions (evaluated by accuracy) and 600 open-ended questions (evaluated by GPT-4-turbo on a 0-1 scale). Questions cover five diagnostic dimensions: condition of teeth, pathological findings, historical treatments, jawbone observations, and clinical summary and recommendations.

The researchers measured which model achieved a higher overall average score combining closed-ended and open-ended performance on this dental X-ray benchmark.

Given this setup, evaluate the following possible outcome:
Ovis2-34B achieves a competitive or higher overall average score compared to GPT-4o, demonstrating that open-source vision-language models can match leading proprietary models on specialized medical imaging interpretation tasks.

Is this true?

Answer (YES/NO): YES